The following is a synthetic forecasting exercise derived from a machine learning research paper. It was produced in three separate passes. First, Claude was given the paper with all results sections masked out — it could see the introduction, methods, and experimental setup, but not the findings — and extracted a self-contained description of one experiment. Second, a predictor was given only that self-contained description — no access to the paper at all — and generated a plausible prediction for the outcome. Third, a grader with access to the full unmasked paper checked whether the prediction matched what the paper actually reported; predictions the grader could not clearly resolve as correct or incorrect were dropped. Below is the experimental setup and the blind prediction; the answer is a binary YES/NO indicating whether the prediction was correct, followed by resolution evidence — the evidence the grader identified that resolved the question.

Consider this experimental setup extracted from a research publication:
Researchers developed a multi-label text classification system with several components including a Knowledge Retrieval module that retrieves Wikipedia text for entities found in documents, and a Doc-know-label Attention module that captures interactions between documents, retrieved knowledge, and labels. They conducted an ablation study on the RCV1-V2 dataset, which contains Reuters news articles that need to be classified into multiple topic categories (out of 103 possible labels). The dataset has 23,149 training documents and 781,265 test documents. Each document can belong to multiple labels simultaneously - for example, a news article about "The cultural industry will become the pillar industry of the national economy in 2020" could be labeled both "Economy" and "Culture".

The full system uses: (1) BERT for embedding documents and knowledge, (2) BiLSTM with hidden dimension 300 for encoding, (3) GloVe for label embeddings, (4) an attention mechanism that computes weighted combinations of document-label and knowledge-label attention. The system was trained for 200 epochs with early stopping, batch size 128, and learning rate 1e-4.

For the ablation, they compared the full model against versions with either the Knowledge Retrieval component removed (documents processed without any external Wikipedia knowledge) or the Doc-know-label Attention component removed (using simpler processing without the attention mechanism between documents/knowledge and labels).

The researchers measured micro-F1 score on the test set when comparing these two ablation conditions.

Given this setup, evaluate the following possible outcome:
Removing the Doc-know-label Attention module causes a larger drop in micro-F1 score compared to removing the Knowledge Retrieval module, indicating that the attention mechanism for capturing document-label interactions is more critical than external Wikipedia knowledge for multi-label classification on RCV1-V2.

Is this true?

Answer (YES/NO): NO